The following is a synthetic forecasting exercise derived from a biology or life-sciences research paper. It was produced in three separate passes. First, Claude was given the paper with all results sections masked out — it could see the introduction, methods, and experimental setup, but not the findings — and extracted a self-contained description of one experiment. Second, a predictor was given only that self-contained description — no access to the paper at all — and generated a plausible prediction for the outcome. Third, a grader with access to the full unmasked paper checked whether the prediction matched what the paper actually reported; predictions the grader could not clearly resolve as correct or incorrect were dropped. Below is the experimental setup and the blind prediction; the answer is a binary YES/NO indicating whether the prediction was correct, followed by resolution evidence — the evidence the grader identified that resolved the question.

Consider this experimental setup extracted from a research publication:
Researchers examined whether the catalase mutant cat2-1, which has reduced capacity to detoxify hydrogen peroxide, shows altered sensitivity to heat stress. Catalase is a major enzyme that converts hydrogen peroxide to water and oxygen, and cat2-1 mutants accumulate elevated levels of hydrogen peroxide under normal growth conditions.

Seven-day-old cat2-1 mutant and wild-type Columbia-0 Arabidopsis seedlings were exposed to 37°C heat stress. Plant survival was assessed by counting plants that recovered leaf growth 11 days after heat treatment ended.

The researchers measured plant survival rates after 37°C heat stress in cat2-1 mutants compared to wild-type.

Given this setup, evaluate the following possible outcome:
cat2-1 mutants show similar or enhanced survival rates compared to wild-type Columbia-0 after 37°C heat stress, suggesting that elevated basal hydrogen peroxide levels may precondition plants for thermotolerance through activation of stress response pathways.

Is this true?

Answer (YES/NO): NO